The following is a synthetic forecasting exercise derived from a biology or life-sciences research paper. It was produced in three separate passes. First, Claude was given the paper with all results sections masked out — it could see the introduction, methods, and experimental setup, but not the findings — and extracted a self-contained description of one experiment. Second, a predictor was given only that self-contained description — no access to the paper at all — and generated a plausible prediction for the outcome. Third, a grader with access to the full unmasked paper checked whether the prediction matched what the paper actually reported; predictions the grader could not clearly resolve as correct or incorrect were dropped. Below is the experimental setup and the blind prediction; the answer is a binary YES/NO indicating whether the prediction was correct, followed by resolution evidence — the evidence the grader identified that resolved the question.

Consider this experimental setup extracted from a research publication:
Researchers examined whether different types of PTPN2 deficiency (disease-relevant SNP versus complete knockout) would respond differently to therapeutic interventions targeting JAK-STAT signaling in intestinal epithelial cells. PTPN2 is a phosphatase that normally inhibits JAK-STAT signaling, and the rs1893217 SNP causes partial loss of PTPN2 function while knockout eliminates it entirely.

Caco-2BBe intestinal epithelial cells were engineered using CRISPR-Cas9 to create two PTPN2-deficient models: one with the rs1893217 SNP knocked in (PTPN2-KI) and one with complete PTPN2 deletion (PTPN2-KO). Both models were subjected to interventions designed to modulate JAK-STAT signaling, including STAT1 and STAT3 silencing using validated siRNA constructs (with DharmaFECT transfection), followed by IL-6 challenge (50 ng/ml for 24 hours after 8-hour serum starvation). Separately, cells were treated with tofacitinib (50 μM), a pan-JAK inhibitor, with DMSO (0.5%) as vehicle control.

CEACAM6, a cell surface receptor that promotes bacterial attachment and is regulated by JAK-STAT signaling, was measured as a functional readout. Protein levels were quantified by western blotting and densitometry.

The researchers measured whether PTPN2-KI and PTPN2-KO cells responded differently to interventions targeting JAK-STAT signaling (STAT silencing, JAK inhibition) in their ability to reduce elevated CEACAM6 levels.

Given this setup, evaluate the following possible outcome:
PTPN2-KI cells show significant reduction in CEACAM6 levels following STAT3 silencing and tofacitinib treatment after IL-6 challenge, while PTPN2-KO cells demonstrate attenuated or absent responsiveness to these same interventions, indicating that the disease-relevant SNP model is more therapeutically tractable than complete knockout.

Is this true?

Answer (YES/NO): NO